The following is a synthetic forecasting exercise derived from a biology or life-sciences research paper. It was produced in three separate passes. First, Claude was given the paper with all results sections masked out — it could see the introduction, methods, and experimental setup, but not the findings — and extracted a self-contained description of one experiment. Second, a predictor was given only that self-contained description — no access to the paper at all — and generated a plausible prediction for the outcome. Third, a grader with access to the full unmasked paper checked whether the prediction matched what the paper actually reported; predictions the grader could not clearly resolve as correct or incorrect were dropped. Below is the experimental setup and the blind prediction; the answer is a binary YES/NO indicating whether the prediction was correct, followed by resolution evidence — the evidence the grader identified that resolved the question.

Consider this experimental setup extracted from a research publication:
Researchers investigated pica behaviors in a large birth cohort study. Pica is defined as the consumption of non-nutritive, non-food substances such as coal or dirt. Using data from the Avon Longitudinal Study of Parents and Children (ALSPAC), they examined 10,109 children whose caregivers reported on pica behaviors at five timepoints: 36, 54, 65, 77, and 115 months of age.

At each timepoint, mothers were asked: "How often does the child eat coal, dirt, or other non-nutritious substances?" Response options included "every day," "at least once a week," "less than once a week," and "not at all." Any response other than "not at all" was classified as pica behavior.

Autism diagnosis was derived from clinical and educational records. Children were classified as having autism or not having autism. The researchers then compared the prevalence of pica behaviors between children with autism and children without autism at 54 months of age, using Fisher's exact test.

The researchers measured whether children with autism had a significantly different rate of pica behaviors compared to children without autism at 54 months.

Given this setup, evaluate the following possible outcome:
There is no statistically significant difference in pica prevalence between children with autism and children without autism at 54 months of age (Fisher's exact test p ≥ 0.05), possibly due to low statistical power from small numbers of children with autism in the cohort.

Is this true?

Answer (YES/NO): NO